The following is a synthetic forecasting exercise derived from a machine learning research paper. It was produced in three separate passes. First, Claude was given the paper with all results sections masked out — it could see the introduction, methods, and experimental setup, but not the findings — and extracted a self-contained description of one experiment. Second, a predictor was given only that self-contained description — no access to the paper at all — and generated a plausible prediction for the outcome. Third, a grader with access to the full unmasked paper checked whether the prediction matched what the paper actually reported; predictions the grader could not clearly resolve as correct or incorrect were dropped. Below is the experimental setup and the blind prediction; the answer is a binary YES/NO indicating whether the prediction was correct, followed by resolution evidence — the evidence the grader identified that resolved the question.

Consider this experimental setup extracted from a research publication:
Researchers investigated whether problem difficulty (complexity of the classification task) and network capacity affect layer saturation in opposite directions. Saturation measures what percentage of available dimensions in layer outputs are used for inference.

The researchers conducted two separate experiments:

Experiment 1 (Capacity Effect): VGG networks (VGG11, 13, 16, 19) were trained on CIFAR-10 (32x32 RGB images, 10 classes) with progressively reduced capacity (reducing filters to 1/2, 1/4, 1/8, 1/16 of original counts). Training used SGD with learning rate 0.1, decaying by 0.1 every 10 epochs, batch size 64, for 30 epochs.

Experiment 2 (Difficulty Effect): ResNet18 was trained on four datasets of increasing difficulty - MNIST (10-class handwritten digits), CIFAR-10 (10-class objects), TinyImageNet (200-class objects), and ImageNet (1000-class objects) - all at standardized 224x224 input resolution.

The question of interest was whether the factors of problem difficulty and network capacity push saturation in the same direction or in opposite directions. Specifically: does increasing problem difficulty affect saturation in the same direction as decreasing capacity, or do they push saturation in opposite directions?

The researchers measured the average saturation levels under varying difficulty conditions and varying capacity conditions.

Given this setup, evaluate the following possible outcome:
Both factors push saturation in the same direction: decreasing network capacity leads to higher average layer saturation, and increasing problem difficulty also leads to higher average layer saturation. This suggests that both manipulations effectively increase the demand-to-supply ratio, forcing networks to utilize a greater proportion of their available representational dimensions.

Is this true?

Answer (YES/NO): YES